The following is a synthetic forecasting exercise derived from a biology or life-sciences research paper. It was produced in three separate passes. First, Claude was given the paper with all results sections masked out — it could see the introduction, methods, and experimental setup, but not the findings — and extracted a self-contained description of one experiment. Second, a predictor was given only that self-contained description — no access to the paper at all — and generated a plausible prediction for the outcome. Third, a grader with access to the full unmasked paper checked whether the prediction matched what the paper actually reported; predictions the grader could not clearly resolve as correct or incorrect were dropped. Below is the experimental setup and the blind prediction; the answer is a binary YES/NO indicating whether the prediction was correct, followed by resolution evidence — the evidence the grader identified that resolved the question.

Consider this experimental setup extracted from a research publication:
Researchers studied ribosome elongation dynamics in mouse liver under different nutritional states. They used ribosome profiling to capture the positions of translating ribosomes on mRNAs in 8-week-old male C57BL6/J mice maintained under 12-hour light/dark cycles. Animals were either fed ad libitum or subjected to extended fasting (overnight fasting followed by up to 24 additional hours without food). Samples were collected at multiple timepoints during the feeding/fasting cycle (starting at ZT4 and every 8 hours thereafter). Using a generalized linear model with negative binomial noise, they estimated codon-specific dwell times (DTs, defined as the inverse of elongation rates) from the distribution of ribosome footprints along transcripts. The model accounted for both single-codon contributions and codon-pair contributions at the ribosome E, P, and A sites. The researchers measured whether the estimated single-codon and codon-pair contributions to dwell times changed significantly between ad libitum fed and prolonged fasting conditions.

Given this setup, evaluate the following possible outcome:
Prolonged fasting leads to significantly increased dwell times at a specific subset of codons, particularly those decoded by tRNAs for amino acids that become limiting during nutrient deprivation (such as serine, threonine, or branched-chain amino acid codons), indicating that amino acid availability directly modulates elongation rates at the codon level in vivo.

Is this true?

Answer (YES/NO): NO